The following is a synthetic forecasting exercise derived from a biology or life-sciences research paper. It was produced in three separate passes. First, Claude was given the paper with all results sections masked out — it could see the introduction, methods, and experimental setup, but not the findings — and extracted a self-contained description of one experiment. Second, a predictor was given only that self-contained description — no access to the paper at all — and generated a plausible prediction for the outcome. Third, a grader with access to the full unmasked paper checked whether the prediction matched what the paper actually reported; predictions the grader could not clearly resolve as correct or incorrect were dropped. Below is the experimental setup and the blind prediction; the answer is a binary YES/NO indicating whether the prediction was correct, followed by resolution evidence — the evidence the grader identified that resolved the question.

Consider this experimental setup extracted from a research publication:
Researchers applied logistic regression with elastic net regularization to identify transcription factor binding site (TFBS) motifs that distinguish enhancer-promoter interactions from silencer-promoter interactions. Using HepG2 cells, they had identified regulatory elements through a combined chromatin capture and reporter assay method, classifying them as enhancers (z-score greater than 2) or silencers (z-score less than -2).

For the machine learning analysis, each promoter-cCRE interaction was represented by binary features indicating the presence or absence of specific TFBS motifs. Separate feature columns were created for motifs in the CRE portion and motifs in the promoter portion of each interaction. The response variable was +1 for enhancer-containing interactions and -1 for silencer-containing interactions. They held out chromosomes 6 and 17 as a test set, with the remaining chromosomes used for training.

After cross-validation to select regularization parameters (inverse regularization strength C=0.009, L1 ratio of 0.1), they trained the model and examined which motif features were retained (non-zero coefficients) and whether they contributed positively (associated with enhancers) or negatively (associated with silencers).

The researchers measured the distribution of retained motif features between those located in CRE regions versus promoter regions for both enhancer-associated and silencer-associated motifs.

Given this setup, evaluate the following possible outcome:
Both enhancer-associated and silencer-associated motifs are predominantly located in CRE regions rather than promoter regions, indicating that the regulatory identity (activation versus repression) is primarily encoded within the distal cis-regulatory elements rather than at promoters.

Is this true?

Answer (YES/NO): NO